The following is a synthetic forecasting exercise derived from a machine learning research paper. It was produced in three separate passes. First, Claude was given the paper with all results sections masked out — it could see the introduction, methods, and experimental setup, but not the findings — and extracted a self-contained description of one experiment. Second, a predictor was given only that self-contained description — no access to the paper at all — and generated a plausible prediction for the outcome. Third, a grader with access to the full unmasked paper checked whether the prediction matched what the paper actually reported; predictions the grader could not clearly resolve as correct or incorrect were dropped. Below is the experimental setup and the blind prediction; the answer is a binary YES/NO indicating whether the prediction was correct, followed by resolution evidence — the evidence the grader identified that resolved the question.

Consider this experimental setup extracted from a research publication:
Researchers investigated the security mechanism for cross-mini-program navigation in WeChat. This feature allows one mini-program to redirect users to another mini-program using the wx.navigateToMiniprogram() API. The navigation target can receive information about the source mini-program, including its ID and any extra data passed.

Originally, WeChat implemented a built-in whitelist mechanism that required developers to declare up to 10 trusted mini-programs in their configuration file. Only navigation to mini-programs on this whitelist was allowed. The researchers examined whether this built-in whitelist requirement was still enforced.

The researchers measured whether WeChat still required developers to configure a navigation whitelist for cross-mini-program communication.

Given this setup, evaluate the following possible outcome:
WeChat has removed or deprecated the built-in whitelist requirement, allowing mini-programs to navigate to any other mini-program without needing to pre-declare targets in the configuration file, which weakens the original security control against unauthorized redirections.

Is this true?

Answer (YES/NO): YES